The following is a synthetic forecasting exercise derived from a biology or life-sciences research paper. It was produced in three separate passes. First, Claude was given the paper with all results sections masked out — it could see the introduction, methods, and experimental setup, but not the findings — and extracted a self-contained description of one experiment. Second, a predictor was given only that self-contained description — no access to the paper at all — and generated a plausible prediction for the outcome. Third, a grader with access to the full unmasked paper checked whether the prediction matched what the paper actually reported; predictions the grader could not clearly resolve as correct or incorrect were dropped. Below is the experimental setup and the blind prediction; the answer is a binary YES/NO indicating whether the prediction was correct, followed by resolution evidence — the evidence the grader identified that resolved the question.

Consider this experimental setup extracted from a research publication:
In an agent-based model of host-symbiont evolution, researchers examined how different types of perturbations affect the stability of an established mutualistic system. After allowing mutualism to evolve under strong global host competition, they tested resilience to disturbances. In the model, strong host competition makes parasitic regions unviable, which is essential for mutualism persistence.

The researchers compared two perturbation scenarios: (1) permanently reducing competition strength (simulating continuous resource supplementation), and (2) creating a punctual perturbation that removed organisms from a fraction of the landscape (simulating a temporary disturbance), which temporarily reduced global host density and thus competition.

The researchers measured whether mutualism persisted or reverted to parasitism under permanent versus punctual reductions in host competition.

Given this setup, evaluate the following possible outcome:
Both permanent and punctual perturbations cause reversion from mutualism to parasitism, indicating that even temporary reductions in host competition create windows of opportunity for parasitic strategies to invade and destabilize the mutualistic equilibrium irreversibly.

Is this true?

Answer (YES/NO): NO